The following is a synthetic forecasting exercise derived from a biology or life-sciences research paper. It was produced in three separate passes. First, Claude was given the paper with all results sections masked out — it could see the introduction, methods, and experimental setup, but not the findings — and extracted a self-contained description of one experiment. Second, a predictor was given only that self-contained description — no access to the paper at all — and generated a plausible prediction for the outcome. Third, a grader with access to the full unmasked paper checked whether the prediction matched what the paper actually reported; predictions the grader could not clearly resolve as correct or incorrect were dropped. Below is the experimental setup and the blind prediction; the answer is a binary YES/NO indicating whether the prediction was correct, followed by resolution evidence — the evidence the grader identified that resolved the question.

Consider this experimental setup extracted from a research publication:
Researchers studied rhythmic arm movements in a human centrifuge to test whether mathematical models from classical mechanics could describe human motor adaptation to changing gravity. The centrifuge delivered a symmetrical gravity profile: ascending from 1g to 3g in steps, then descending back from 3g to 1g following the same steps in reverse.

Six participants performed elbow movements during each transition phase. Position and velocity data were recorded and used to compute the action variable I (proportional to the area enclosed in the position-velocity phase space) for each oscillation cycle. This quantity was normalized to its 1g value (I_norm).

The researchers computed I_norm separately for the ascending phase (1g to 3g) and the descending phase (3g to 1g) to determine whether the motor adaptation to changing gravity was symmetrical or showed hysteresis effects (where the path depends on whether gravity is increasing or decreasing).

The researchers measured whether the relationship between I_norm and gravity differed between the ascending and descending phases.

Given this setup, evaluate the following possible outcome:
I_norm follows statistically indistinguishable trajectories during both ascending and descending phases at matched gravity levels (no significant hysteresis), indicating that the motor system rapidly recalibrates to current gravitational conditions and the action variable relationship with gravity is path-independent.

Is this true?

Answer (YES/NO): NO